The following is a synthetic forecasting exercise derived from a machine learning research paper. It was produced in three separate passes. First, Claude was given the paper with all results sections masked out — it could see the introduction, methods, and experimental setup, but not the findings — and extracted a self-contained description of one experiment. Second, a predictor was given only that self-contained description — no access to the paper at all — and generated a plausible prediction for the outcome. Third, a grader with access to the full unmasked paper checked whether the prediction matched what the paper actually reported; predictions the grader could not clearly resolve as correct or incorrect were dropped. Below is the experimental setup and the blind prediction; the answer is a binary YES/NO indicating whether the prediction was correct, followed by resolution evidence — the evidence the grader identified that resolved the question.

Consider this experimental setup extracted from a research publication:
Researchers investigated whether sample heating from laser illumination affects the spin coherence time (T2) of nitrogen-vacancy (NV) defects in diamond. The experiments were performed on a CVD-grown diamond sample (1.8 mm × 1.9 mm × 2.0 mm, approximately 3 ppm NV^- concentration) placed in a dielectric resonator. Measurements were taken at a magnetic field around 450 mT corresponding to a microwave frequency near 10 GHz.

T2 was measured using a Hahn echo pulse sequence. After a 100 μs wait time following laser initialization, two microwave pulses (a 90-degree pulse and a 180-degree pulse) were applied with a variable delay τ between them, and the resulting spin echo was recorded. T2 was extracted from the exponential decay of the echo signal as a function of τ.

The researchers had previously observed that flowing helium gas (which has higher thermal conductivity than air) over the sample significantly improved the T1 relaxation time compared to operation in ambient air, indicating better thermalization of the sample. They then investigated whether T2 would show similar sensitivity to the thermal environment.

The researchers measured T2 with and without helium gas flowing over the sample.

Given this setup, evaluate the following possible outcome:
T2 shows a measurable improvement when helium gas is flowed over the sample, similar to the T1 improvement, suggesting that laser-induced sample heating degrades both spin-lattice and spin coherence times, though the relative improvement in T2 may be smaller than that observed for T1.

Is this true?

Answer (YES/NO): NO